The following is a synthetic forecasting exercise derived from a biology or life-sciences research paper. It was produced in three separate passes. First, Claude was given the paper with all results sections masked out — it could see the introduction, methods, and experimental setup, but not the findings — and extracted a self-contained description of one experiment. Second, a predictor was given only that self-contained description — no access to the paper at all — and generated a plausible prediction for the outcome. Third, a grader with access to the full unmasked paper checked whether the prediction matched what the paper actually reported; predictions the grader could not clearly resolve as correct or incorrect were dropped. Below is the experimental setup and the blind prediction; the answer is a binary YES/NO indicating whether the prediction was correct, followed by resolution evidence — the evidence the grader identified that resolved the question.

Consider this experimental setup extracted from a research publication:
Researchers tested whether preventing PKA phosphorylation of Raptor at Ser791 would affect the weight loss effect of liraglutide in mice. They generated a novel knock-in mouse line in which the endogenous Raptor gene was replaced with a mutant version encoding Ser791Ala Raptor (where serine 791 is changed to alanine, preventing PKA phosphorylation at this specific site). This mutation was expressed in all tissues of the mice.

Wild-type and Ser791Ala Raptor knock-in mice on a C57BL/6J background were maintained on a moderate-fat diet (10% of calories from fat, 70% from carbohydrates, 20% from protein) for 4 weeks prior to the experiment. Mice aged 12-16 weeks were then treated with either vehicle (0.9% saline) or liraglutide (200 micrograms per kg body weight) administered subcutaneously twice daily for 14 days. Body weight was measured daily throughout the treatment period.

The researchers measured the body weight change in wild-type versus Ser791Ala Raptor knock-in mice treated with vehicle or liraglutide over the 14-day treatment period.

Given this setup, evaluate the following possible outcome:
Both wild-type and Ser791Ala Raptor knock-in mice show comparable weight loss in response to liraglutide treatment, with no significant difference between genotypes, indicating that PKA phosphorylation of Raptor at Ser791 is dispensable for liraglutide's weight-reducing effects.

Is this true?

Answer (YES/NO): NO